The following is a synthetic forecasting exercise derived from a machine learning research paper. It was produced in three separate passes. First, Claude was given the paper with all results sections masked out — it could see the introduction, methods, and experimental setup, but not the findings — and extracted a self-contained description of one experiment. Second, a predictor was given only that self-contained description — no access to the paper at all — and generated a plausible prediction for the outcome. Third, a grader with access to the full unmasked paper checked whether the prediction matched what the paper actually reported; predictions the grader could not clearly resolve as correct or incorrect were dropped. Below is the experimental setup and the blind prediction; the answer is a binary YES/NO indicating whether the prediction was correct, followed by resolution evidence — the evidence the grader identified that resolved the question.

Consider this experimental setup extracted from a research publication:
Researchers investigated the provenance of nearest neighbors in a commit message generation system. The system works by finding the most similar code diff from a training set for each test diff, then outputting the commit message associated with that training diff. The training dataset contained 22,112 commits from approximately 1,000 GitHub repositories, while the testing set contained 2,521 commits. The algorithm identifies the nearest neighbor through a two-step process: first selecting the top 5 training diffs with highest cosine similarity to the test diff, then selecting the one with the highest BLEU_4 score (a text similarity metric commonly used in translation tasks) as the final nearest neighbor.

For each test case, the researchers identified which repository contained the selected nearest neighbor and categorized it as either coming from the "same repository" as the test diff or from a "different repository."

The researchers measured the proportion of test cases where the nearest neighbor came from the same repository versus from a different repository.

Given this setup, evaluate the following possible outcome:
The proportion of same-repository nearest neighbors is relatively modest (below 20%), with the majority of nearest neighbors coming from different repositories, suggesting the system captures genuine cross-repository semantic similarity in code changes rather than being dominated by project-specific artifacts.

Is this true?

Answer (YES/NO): NO